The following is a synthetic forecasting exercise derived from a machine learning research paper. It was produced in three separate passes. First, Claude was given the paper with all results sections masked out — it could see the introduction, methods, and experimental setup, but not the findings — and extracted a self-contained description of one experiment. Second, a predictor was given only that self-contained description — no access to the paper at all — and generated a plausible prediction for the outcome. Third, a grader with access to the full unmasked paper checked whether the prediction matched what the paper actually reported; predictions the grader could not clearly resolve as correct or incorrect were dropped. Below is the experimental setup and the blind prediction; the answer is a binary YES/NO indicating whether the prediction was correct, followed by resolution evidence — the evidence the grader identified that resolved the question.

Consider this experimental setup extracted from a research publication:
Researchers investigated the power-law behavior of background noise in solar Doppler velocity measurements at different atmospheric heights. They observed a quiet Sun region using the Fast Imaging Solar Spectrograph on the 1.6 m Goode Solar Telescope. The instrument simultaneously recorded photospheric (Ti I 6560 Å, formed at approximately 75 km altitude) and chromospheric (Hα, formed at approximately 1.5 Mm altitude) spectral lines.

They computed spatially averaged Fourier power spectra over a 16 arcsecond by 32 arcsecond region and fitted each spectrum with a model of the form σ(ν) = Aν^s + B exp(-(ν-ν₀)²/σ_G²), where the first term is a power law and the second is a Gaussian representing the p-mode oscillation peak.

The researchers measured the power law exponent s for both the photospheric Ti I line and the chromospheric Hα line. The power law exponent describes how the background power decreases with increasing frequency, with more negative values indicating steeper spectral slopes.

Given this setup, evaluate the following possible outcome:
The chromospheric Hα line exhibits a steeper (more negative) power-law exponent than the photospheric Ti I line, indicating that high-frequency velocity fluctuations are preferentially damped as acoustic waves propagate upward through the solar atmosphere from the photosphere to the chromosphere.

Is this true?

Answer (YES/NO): NO